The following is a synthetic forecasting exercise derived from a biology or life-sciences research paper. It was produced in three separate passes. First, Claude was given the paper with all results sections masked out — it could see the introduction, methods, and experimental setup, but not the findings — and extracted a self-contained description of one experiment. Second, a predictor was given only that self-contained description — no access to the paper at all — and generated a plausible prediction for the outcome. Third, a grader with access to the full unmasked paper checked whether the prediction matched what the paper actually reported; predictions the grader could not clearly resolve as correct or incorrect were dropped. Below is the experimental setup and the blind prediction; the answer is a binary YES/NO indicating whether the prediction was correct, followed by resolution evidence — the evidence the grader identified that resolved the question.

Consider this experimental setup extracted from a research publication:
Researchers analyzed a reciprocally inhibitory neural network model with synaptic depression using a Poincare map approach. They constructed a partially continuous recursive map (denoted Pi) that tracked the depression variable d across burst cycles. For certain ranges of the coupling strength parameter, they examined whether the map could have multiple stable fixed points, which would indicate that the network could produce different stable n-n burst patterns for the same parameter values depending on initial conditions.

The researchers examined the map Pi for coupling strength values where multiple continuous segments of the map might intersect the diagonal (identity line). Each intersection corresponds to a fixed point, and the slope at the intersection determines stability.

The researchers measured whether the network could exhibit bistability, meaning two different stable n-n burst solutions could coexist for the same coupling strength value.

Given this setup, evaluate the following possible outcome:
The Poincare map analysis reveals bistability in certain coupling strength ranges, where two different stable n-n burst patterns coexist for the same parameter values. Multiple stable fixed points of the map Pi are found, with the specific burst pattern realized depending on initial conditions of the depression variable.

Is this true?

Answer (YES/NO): YES